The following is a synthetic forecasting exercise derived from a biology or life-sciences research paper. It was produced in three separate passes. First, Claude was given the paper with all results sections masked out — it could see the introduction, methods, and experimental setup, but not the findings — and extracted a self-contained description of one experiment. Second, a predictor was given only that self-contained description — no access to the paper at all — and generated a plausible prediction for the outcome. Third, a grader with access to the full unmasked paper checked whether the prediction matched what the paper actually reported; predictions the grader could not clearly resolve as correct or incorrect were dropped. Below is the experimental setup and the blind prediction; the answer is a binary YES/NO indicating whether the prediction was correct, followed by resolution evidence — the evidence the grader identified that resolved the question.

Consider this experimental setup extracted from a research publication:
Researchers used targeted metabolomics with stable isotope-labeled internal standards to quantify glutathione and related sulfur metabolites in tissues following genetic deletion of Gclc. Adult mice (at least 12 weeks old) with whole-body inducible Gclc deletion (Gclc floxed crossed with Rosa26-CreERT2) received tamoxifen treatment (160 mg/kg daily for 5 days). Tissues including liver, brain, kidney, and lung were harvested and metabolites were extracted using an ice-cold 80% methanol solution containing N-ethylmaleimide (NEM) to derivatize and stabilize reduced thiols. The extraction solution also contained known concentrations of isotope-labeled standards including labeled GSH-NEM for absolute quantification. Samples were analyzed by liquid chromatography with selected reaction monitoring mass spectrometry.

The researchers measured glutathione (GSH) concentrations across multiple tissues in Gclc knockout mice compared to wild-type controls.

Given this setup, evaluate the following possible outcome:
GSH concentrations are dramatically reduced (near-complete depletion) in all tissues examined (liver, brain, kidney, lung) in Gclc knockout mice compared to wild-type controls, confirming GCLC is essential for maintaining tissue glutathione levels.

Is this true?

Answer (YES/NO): NO